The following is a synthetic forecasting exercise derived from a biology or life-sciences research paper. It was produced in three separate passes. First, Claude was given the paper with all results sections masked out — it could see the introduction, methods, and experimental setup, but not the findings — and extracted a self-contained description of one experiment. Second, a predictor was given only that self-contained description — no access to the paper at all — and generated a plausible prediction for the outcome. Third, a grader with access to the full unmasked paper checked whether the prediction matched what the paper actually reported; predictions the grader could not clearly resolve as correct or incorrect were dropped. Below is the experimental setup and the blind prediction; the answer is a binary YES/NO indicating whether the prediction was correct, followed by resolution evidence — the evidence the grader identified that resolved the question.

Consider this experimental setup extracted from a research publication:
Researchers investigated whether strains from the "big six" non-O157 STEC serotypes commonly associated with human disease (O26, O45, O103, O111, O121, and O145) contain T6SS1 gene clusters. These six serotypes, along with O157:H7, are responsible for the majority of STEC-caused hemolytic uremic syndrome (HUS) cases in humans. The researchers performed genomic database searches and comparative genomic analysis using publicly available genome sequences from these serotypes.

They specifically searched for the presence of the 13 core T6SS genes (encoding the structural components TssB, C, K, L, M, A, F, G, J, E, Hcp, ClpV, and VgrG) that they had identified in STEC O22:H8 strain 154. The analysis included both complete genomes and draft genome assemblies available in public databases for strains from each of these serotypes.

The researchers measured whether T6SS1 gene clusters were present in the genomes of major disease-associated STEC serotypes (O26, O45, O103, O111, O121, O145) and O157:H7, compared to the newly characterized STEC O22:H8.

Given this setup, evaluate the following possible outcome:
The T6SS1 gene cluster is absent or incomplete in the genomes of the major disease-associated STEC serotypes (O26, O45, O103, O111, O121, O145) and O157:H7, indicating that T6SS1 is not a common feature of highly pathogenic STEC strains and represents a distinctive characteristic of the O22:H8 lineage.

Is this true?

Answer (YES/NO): YES